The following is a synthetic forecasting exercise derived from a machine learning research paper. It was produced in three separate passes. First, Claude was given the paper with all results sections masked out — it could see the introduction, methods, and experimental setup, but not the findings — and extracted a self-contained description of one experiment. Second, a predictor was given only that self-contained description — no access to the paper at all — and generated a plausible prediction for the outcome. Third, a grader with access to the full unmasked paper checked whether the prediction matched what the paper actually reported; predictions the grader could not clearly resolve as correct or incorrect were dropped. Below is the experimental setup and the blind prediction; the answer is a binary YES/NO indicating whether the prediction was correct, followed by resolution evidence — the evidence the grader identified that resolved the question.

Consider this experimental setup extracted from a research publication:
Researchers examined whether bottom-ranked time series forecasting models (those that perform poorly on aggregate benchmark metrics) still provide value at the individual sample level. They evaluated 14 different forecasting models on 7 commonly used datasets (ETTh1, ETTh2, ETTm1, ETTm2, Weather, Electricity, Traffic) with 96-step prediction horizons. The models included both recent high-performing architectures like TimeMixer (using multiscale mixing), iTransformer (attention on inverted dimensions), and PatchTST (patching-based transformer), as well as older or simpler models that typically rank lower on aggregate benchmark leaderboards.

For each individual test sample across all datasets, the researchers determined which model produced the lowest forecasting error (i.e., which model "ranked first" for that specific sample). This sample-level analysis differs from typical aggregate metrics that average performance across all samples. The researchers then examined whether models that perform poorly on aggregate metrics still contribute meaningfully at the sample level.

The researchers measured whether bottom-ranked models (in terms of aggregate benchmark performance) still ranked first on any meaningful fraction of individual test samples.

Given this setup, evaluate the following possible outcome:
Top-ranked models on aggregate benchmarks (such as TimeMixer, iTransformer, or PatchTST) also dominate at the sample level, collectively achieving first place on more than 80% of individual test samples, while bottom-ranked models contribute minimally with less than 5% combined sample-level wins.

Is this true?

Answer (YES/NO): NO